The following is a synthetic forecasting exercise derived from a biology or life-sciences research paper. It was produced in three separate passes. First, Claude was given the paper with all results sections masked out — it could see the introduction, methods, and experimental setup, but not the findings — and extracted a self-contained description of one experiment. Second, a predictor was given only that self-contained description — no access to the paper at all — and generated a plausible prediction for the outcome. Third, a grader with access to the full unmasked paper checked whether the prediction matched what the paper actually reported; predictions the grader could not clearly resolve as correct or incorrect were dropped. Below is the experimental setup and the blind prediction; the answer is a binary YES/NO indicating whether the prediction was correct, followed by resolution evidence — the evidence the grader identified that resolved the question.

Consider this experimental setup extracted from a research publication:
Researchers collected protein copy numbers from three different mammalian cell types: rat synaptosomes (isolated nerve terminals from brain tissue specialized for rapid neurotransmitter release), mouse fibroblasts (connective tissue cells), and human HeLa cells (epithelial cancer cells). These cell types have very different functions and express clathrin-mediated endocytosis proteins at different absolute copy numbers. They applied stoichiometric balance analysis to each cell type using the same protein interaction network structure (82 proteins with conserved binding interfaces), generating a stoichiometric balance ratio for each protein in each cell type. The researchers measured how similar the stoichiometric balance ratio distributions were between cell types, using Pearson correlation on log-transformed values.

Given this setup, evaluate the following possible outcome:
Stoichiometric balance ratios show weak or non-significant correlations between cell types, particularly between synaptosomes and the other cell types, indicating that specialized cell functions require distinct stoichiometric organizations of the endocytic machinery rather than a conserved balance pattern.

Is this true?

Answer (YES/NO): NO